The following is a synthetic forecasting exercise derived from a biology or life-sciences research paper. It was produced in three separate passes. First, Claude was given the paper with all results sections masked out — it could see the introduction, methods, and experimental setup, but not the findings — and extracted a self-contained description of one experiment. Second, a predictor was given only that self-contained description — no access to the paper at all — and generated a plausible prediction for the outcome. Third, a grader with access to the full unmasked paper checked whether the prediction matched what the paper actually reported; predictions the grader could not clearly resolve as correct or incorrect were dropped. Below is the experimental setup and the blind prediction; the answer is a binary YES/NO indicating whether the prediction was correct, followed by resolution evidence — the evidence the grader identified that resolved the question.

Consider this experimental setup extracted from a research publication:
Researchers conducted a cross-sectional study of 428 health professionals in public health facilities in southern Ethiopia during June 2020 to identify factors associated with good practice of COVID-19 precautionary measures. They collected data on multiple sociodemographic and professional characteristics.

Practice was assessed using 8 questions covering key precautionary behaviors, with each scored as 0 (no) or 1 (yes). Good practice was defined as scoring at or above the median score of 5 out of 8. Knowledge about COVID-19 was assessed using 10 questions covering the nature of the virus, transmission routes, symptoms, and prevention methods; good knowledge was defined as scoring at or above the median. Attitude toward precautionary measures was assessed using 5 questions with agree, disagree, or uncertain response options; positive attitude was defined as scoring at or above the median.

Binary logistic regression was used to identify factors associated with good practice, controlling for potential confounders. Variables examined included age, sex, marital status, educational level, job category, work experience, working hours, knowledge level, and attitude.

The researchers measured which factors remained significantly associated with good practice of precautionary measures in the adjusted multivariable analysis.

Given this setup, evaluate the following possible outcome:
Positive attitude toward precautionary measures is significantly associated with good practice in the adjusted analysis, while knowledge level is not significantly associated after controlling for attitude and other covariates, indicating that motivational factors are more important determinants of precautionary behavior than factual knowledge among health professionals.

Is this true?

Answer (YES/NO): NO